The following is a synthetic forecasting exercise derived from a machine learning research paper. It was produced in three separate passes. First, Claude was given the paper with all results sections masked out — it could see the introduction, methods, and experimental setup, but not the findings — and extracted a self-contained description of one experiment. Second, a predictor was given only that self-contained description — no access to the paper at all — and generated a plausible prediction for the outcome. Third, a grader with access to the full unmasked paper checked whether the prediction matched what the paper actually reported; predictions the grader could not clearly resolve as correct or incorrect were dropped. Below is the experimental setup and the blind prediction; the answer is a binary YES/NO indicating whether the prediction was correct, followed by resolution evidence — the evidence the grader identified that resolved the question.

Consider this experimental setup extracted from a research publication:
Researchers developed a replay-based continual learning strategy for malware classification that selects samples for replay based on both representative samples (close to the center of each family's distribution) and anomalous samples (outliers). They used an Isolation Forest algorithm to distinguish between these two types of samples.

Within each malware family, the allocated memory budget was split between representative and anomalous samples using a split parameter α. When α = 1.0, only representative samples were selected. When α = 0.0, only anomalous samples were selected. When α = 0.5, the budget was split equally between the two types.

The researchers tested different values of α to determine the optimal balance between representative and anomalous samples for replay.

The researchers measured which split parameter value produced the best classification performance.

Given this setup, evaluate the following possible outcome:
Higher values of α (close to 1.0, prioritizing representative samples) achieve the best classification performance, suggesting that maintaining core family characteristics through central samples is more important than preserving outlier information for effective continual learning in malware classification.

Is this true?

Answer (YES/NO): NO